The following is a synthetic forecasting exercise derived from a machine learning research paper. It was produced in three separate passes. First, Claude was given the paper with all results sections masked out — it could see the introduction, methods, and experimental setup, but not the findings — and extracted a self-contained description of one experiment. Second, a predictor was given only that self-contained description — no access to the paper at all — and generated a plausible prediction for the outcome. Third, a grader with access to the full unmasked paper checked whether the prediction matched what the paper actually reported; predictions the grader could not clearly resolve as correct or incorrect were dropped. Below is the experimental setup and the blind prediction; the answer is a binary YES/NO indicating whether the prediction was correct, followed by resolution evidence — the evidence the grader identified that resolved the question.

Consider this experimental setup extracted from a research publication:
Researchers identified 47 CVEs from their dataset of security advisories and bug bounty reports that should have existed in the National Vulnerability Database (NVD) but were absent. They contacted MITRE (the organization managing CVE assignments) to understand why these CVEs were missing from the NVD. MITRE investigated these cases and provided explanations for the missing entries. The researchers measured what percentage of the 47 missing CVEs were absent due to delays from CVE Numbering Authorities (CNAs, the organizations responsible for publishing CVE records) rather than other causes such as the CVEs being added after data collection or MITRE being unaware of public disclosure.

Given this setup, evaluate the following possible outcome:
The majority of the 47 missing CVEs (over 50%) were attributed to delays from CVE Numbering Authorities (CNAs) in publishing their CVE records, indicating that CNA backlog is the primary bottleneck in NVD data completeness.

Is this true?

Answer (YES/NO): YES